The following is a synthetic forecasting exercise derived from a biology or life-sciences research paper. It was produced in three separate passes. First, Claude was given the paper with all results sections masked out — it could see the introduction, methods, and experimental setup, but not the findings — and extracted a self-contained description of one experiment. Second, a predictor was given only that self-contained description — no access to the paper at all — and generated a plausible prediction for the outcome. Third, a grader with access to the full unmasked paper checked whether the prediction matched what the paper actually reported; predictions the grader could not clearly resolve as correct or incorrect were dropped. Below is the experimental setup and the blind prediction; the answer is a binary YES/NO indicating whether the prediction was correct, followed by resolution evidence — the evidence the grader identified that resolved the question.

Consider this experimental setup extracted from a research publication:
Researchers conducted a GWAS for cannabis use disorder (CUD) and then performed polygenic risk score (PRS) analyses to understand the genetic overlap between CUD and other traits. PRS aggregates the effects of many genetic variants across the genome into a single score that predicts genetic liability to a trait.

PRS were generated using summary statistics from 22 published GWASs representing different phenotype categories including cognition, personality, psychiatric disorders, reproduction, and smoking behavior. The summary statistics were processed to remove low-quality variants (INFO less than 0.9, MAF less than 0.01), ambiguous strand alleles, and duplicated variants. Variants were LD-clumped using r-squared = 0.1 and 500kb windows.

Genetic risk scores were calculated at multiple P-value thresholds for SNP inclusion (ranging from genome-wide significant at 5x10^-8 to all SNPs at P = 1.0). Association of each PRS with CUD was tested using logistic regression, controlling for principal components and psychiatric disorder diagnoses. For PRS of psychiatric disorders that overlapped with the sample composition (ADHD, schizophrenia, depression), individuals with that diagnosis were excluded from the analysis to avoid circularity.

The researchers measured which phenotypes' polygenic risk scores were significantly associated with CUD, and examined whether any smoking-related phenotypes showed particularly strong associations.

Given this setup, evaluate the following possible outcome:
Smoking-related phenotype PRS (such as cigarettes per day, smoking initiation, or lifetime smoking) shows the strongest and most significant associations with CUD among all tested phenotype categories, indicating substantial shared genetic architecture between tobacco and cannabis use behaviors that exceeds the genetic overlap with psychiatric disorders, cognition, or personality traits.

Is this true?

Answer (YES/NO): NO